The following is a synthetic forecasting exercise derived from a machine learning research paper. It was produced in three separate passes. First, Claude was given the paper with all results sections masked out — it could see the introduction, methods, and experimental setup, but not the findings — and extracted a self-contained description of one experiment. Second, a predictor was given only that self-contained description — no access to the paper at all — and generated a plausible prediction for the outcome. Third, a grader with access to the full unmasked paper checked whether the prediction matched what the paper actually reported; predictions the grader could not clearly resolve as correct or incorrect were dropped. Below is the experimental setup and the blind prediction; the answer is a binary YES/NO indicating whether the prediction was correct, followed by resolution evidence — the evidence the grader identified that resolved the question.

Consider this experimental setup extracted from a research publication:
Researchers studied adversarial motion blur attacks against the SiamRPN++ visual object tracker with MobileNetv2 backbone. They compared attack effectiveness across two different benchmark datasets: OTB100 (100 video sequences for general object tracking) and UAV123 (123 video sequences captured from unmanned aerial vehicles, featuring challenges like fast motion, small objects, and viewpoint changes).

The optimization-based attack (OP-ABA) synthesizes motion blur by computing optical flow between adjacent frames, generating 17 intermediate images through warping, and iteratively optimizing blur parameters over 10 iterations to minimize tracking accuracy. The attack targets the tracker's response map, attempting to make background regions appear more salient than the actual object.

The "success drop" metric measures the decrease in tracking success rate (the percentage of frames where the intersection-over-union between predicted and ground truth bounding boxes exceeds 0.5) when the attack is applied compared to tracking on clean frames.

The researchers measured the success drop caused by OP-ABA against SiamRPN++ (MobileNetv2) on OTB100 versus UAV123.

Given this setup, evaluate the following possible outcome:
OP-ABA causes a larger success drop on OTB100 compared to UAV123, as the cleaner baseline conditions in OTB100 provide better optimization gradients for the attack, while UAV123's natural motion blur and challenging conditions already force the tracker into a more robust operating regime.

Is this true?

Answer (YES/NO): YES